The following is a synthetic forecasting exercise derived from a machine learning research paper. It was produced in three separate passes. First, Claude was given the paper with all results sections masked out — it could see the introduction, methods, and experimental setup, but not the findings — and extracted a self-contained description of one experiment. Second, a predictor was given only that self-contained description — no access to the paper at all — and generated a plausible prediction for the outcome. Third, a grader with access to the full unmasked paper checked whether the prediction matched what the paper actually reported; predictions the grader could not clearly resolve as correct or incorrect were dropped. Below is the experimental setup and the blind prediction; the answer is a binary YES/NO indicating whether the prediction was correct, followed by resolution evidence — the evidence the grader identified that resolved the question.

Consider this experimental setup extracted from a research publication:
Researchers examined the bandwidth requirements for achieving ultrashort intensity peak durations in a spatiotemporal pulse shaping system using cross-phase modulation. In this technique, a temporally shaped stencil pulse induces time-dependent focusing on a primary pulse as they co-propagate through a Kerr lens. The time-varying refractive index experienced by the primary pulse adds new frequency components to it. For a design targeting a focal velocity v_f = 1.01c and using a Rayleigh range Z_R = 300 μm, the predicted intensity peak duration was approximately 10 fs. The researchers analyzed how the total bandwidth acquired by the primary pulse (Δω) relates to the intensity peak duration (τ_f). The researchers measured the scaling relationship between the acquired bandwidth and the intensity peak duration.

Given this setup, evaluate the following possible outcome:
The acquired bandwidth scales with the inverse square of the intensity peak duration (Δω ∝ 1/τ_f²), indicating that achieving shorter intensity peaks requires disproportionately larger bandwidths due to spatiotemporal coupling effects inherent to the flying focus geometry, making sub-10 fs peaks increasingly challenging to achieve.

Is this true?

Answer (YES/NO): NO